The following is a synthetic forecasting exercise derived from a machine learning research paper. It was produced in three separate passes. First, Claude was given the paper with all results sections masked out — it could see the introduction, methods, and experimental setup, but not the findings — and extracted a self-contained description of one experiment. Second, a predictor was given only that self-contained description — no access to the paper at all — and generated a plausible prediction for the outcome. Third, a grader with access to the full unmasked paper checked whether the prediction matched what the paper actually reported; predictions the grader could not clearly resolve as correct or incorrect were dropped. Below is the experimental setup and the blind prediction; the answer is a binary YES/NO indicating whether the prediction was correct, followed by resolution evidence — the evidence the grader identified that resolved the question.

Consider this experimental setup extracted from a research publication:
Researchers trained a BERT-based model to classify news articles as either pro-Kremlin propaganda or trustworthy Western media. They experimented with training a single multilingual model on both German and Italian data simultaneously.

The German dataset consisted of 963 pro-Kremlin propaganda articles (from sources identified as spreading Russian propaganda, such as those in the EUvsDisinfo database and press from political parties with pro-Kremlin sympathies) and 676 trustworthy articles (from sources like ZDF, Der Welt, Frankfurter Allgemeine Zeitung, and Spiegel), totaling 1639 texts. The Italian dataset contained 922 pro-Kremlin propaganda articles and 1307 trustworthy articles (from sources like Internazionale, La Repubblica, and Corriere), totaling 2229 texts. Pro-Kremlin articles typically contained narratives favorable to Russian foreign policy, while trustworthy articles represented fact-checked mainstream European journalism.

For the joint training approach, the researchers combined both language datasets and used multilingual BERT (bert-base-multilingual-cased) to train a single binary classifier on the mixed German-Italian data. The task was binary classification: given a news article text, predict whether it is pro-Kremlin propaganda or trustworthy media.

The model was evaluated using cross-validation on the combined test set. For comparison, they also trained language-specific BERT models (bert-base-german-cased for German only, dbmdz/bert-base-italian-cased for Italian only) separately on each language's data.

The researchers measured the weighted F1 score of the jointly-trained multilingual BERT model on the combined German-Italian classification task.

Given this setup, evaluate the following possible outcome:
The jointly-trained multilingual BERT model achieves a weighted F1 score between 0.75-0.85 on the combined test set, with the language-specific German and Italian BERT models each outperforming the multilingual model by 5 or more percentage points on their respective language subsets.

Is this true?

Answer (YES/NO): NO